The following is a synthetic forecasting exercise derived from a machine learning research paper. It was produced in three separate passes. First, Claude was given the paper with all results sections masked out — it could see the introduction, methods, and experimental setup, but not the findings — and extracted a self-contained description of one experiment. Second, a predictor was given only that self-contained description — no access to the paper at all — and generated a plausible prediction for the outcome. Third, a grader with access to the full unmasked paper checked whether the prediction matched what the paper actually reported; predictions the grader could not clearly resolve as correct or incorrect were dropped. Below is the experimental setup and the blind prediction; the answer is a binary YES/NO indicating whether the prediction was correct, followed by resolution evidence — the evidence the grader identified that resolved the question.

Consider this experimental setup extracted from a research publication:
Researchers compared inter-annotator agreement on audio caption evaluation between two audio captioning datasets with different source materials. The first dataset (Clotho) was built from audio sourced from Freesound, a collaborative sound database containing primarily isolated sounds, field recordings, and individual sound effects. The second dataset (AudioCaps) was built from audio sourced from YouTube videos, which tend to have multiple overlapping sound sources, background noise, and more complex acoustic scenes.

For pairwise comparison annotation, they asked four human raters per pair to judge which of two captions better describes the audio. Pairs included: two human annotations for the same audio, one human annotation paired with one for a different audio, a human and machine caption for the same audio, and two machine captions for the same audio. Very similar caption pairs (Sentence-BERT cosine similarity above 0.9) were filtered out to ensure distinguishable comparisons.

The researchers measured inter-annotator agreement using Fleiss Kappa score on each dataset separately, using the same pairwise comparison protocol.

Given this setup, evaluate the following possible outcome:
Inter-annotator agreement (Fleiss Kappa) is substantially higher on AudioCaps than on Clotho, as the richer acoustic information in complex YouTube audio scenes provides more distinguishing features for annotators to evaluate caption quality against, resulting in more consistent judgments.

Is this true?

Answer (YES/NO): NO